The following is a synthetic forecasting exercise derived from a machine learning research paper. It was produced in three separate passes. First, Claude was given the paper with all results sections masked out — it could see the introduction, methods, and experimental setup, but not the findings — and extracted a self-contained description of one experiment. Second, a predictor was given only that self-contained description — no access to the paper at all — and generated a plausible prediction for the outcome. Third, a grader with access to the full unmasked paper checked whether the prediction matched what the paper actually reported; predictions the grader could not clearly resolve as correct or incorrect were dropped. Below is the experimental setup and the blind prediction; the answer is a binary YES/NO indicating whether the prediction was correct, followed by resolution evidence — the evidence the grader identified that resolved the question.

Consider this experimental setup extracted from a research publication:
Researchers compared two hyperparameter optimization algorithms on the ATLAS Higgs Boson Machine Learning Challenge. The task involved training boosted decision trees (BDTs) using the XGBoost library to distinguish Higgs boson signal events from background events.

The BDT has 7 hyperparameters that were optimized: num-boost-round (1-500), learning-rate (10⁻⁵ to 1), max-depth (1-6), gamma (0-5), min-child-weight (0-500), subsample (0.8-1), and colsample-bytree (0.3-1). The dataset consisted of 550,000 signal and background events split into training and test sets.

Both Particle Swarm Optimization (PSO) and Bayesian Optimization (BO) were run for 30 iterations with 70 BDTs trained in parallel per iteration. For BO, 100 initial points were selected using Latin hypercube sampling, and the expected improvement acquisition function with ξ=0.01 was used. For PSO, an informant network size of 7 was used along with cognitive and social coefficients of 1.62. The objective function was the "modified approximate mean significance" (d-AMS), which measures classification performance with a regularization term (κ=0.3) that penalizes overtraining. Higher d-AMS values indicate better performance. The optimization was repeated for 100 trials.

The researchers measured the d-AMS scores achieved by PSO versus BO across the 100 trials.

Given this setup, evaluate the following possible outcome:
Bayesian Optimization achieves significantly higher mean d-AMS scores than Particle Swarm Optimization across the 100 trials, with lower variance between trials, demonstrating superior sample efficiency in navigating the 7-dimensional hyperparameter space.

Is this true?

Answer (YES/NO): NO